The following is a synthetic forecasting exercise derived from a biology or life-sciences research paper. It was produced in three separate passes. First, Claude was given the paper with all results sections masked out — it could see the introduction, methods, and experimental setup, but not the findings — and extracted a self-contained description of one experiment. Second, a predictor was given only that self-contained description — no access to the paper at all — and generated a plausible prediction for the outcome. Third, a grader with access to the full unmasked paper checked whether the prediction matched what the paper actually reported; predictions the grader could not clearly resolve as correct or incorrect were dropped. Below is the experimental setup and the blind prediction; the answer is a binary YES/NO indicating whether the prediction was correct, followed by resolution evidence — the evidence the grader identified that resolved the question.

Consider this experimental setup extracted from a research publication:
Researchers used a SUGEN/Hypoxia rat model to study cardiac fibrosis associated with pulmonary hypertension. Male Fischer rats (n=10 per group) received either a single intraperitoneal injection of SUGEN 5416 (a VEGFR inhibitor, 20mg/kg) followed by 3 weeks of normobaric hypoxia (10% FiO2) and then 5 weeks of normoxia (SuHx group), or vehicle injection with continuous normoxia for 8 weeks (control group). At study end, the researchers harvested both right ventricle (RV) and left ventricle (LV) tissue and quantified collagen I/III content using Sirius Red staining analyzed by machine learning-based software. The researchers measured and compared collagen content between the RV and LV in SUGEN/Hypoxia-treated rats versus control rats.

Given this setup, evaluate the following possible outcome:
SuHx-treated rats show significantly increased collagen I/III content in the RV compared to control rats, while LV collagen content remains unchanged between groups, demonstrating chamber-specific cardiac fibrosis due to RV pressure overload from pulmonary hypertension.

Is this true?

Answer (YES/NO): YES